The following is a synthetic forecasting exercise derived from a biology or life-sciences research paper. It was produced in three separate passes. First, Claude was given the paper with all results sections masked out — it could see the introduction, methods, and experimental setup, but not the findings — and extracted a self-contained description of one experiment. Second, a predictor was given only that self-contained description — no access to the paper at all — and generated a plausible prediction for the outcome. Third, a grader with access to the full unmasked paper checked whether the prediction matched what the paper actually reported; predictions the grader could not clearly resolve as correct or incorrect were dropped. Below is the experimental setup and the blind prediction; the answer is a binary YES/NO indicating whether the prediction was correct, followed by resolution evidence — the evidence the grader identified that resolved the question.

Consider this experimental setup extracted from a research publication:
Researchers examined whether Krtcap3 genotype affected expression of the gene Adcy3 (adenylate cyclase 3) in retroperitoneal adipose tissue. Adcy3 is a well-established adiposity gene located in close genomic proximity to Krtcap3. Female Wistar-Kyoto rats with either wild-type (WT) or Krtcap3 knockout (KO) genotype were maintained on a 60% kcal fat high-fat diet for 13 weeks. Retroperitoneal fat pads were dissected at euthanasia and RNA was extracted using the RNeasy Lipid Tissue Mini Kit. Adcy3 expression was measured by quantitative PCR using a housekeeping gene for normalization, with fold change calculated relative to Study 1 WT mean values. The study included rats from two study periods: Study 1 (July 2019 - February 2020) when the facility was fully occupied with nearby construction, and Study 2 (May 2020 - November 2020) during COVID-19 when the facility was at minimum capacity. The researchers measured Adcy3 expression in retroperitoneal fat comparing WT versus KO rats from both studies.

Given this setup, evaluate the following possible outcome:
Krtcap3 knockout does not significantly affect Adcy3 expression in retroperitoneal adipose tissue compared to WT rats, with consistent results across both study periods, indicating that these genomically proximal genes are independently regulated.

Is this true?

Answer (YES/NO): YES